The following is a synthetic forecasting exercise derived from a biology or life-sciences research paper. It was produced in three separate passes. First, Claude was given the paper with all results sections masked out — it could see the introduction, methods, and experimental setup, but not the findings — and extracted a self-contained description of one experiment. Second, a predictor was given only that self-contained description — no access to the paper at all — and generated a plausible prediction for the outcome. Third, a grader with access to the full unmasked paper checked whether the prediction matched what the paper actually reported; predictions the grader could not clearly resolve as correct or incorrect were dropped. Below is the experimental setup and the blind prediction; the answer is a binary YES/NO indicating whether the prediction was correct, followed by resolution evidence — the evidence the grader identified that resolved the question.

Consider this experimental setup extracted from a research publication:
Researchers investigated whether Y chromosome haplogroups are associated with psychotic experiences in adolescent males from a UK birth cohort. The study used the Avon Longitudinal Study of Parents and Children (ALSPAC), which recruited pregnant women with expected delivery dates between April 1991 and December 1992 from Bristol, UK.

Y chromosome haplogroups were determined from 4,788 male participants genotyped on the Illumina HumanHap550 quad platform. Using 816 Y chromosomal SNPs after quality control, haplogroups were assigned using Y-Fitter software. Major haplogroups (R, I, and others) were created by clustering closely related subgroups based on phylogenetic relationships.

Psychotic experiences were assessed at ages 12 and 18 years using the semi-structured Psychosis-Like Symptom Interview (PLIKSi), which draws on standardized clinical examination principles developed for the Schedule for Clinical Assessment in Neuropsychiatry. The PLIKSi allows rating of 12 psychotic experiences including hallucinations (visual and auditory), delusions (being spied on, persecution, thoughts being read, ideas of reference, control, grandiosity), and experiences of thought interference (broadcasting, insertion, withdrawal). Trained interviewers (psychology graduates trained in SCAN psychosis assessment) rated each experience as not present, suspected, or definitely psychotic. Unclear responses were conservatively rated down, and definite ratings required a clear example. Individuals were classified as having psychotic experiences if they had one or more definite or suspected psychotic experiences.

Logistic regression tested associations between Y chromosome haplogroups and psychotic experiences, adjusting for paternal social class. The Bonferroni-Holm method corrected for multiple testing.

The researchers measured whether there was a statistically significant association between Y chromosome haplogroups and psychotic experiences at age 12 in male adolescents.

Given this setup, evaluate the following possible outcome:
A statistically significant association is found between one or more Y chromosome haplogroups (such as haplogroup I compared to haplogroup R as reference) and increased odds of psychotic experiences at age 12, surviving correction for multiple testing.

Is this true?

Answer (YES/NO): NO